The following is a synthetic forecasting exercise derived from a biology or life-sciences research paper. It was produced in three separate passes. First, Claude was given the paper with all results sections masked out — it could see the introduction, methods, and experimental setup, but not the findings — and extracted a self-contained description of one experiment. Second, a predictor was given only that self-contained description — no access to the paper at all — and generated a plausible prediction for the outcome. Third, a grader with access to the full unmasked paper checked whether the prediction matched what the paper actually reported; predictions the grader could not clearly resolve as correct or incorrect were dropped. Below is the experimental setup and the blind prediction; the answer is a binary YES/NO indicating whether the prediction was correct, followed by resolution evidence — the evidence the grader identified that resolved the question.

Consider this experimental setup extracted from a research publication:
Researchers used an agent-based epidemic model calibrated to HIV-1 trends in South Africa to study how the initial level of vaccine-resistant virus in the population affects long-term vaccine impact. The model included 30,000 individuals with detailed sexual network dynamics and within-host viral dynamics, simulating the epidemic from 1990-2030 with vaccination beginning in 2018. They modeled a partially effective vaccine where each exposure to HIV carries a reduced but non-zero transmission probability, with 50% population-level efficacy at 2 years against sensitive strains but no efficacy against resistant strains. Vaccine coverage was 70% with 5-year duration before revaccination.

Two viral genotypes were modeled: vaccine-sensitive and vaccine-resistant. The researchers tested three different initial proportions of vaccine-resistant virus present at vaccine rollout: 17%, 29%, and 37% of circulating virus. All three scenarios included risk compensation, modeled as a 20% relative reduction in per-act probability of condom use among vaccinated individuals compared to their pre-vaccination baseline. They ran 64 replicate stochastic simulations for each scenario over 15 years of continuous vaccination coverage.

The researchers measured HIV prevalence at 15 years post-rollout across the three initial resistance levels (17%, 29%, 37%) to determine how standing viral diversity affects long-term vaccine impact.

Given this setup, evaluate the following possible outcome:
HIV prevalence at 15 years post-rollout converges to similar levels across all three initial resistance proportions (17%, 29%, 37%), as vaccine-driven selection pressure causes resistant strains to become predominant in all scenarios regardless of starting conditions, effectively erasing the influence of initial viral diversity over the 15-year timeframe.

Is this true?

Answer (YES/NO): NO